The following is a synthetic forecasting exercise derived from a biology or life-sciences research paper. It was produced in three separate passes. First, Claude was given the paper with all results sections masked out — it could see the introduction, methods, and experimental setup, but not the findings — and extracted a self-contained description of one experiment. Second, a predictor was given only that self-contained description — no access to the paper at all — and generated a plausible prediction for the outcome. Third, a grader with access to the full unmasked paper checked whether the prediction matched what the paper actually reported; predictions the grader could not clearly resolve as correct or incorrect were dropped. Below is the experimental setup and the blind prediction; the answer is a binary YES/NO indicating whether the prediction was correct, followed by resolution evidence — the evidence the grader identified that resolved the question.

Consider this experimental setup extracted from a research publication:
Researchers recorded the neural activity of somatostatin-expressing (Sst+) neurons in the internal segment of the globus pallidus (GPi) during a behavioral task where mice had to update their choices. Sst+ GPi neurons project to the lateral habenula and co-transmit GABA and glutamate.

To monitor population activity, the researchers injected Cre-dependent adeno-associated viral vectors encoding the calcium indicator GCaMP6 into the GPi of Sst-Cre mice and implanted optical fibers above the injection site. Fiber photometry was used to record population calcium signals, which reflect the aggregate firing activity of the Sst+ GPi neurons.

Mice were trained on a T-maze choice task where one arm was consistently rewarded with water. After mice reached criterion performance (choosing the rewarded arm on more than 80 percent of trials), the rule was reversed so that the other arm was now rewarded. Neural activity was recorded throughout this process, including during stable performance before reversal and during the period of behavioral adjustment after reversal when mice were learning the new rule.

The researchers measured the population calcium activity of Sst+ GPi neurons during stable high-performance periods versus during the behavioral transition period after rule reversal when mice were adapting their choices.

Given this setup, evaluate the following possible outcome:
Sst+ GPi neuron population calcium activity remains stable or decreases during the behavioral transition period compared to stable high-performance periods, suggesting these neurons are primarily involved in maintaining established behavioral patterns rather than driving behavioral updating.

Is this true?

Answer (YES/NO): NO